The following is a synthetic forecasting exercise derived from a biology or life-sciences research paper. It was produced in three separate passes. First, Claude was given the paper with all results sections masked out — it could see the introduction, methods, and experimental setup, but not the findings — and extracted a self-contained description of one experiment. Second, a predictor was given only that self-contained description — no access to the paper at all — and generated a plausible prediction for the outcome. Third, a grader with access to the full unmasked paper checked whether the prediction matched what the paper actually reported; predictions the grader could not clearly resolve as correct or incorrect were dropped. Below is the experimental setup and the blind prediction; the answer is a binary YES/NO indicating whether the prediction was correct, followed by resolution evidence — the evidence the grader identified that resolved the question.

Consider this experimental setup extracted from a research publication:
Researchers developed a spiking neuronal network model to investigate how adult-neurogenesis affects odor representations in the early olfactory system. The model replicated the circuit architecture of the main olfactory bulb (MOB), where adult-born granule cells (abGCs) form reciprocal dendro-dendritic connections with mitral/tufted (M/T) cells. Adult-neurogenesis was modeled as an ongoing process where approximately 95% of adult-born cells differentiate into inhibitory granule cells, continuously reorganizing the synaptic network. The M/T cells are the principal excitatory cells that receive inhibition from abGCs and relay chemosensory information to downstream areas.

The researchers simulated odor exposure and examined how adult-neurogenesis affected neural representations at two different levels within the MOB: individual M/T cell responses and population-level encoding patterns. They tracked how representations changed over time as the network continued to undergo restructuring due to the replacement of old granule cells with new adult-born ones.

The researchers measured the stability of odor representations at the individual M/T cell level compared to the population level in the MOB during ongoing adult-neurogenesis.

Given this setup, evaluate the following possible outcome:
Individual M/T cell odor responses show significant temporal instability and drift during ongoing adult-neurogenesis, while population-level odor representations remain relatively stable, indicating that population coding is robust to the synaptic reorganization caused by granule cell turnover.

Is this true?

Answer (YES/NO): YES